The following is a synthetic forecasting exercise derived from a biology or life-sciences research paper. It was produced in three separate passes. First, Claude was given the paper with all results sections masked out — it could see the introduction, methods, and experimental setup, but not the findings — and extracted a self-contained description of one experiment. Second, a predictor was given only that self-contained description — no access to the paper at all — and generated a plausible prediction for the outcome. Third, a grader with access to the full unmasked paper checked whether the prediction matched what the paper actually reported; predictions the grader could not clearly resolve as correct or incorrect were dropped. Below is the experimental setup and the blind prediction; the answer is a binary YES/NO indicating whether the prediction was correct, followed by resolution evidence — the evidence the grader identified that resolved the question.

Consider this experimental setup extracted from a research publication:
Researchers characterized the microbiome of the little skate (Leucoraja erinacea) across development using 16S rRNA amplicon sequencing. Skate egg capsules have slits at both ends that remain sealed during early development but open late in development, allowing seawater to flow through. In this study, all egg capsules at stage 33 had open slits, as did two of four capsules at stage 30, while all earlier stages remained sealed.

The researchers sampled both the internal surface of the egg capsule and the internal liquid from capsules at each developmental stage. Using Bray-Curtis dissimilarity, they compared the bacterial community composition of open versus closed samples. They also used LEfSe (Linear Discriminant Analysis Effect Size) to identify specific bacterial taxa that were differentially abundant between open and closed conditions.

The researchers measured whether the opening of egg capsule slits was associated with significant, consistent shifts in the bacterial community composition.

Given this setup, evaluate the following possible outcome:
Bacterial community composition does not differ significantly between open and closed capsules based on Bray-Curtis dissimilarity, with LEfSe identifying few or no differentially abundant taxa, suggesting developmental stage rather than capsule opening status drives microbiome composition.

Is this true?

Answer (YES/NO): YES